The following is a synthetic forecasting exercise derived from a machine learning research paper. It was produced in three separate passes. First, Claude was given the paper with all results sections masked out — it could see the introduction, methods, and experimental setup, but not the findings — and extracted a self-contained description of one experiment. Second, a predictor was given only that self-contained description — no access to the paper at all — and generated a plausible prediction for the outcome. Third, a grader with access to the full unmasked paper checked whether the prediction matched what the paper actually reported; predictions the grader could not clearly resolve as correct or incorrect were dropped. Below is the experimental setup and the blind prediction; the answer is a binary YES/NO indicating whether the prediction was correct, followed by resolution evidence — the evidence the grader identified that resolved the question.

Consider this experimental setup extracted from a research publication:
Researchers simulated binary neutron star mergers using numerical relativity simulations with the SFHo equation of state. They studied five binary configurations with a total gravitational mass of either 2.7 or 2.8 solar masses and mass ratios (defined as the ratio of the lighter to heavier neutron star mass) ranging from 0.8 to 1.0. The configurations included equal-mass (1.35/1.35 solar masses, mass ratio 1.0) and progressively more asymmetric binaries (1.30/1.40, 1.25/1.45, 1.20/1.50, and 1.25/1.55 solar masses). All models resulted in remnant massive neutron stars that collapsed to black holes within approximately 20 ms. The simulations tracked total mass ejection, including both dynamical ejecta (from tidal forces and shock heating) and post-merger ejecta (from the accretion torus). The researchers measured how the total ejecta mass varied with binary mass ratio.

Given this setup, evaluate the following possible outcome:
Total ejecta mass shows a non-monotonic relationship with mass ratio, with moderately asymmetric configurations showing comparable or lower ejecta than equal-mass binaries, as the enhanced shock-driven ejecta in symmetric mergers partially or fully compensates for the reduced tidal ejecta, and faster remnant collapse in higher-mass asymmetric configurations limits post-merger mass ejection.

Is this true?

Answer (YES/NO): NO